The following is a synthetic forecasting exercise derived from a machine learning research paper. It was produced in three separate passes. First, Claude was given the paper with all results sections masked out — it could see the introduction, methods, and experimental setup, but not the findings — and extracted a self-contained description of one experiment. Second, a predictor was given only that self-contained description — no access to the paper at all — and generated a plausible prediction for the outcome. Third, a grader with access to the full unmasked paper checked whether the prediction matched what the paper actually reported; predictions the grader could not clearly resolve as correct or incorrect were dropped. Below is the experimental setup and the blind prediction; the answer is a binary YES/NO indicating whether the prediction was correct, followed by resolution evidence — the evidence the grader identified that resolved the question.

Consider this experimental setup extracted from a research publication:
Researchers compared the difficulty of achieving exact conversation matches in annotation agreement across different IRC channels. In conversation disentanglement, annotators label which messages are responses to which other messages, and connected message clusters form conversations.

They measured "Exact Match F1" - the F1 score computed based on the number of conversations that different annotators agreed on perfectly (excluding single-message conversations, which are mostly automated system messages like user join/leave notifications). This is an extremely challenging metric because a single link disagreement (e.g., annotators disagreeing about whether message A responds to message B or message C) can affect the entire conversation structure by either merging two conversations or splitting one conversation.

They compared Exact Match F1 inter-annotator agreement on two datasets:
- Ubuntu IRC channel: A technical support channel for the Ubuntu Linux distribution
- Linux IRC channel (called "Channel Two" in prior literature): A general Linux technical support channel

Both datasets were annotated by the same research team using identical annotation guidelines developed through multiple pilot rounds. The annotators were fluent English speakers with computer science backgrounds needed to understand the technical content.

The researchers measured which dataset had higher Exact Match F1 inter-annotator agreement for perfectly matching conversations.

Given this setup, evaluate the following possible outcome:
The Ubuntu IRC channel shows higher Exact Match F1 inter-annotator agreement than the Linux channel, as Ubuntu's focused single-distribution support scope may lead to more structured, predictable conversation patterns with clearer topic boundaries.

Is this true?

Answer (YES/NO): YES